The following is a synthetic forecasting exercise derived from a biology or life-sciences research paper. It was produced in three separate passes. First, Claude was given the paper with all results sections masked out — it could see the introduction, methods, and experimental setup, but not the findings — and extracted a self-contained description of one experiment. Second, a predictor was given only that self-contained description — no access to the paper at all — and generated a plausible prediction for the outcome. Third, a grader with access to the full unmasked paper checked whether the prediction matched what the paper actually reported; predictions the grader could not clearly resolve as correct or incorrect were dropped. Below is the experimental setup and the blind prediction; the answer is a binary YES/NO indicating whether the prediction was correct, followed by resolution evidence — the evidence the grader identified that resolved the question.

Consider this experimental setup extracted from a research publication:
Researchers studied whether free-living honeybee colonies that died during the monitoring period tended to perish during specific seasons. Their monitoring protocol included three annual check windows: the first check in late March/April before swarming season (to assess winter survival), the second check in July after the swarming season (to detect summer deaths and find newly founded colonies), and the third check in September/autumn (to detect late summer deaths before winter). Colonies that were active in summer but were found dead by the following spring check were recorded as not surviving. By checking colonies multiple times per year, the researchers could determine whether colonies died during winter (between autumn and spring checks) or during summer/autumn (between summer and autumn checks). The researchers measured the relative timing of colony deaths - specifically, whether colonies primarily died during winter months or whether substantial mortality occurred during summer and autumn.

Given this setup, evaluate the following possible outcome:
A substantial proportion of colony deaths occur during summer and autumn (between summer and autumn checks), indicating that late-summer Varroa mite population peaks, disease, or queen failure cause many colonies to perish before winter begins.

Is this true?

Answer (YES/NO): YES